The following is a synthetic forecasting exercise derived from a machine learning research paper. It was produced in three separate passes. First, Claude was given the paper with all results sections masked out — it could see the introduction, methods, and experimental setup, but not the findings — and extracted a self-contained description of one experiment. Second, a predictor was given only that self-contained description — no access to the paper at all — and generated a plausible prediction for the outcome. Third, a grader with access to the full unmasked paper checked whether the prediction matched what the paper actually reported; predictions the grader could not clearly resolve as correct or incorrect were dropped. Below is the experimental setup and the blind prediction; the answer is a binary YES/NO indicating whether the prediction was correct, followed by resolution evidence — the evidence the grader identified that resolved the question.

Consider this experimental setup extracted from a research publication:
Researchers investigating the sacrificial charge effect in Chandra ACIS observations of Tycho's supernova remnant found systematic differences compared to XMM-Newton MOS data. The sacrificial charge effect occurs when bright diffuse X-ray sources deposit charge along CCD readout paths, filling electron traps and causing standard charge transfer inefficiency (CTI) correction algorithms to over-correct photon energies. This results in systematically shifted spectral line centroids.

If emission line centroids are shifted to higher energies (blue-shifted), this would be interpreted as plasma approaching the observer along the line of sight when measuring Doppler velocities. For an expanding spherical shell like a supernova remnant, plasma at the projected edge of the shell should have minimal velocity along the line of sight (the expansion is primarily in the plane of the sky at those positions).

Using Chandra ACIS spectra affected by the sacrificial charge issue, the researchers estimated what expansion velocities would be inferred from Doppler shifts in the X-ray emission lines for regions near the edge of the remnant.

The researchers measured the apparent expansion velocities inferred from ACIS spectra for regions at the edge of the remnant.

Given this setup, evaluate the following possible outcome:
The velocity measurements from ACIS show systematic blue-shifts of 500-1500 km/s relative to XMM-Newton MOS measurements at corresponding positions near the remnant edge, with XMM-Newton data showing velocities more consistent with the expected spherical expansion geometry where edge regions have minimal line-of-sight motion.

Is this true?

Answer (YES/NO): NO